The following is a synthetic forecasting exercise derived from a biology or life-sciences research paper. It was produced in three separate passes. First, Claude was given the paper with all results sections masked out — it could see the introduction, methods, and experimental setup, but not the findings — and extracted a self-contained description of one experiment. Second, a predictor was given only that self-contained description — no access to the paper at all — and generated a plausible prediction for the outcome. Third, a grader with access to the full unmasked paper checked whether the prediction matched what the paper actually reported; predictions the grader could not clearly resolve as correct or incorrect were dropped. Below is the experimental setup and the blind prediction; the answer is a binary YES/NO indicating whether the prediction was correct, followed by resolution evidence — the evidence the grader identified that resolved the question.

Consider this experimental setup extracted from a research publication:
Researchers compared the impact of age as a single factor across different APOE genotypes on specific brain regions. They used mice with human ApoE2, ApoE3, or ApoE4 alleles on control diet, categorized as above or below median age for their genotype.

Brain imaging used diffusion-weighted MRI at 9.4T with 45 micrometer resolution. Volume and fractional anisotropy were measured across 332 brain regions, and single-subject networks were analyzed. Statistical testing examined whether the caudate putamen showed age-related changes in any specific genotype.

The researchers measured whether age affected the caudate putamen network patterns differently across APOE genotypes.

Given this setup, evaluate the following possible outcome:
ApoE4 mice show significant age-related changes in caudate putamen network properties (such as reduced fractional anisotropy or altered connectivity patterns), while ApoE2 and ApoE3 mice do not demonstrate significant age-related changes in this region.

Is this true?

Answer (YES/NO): YES